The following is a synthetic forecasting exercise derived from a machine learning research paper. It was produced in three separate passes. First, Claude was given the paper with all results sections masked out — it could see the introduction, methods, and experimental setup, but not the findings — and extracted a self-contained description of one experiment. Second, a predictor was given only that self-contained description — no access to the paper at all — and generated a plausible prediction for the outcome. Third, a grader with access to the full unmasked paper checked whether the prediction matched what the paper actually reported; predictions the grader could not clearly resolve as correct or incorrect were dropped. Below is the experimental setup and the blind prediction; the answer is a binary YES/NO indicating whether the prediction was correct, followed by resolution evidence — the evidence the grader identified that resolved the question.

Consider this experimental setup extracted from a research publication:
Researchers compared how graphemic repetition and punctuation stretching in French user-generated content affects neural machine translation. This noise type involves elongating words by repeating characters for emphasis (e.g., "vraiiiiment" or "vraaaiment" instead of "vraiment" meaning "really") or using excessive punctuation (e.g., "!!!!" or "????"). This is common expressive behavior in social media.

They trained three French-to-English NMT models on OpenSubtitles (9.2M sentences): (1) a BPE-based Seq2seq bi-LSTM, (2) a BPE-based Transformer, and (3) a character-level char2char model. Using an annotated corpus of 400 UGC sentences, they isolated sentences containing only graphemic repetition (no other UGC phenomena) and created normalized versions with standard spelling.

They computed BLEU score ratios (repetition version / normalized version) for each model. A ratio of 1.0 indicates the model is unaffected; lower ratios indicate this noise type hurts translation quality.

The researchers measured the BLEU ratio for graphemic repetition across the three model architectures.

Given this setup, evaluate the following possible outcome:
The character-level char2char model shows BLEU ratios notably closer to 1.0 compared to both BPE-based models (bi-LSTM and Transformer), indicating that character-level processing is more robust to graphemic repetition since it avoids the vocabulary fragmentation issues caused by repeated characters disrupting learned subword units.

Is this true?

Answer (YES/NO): NO